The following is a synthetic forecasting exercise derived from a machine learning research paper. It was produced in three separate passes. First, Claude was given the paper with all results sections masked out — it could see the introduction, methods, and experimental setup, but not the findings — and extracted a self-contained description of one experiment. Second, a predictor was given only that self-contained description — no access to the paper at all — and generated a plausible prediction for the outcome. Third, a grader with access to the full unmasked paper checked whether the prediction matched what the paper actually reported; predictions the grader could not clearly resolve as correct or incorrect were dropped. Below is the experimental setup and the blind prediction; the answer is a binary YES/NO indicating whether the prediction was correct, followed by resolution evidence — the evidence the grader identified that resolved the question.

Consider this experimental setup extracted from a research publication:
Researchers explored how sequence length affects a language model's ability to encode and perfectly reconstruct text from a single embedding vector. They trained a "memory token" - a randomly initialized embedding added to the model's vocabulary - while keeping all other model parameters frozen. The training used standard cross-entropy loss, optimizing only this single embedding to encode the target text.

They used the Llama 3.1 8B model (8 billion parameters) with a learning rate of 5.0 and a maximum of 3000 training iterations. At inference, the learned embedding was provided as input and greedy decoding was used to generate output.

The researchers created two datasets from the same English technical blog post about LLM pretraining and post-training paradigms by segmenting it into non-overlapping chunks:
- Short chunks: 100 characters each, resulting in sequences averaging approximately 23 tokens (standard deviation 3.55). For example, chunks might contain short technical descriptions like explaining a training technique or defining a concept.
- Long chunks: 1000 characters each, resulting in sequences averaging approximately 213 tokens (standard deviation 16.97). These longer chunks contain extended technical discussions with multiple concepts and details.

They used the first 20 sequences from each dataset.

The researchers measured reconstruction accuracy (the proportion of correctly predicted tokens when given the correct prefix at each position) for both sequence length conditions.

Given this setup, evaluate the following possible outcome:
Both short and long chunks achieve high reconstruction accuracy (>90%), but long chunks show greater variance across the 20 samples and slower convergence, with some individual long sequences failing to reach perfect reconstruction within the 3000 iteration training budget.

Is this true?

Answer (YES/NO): NO